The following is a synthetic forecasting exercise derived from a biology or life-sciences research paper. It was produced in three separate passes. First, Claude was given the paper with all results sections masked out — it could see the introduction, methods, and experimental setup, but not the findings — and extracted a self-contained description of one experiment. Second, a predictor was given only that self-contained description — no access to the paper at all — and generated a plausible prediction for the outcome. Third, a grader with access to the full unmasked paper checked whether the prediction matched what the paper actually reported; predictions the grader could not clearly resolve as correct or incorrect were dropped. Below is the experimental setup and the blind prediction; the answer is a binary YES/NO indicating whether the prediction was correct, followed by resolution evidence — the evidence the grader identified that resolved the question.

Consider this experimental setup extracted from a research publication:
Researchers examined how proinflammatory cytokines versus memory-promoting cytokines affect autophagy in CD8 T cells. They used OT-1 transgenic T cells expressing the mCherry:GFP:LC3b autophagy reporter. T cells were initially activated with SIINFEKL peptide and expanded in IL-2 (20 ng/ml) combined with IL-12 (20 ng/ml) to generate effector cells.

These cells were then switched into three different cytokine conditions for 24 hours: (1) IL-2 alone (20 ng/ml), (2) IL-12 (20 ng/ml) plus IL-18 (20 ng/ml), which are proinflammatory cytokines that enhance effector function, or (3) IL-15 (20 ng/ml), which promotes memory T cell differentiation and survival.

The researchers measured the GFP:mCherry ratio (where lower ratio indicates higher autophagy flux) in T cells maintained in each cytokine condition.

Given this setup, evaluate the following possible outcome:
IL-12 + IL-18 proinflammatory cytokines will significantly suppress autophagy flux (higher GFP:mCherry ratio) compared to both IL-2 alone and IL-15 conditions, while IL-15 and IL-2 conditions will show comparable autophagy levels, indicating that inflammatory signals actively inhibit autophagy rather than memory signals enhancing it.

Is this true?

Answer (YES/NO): NO